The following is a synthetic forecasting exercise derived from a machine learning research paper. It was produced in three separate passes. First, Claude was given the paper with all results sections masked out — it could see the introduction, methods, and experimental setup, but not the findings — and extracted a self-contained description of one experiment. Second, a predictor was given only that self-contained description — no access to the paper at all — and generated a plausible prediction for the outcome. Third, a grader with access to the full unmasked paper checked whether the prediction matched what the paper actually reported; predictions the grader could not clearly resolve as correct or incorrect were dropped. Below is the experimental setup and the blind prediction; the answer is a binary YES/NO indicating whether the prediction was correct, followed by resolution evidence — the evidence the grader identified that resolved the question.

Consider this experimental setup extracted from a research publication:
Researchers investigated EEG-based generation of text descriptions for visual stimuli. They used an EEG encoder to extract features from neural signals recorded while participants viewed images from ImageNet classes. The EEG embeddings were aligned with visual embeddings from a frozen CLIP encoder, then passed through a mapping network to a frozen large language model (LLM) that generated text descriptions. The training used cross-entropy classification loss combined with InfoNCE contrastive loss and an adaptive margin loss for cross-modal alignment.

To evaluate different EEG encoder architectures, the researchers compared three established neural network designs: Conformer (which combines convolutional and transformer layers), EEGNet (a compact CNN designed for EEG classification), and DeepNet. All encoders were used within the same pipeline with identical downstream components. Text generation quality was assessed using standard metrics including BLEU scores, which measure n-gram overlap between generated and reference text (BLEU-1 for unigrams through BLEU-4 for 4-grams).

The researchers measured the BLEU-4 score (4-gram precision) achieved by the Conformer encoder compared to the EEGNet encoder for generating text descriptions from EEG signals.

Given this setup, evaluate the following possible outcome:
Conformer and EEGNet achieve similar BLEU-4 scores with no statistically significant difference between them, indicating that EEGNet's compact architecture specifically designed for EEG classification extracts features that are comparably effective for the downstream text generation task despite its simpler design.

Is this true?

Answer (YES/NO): NO